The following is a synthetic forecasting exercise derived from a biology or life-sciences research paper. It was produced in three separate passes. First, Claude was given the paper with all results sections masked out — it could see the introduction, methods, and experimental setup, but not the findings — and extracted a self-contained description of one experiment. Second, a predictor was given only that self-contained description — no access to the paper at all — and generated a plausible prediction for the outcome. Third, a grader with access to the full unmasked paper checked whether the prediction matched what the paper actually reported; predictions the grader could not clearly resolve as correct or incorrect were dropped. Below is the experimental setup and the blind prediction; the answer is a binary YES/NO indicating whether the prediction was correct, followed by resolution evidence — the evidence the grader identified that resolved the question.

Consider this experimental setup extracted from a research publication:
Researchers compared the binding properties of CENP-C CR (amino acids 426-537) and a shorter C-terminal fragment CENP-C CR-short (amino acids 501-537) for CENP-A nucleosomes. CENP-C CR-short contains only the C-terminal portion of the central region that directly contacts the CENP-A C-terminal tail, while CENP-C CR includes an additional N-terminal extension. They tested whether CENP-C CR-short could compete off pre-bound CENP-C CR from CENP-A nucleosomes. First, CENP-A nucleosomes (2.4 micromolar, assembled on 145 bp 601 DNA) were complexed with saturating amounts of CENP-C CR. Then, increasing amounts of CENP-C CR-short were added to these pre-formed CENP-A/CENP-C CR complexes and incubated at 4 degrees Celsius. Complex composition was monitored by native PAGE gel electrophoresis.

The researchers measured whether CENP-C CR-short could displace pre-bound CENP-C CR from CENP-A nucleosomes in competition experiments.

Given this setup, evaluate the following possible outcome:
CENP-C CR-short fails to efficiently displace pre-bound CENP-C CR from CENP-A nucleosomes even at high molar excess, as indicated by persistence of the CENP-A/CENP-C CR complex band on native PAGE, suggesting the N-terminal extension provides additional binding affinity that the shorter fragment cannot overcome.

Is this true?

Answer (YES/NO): NO